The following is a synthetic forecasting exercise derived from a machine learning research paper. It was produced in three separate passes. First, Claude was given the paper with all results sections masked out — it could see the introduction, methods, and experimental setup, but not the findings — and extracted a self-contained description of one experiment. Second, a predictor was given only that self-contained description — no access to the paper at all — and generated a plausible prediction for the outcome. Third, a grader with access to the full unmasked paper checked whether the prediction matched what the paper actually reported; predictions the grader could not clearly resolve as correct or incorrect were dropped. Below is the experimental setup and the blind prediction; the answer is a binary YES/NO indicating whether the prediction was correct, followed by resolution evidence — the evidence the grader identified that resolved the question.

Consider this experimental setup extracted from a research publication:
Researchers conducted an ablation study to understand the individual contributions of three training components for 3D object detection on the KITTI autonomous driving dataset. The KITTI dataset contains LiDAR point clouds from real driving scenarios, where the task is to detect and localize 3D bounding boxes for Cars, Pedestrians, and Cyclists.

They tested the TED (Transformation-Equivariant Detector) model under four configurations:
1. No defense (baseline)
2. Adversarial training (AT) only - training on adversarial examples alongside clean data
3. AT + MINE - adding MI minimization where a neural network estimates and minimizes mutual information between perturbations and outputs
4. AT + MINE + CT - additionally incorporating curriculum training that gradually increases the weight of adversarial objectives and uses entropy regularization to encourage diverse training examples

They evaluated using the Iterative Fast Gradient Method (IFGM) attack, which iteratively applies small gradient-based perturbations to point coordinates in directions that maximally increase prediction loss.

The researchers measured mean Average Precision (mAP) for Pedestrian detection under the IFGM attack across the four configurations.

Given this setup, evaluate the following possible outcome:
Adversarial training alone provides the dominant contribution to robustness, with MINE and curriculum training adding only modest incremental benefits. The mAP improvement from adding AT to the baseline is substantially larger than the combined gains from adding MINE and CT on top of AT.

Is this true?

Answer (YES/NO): NO